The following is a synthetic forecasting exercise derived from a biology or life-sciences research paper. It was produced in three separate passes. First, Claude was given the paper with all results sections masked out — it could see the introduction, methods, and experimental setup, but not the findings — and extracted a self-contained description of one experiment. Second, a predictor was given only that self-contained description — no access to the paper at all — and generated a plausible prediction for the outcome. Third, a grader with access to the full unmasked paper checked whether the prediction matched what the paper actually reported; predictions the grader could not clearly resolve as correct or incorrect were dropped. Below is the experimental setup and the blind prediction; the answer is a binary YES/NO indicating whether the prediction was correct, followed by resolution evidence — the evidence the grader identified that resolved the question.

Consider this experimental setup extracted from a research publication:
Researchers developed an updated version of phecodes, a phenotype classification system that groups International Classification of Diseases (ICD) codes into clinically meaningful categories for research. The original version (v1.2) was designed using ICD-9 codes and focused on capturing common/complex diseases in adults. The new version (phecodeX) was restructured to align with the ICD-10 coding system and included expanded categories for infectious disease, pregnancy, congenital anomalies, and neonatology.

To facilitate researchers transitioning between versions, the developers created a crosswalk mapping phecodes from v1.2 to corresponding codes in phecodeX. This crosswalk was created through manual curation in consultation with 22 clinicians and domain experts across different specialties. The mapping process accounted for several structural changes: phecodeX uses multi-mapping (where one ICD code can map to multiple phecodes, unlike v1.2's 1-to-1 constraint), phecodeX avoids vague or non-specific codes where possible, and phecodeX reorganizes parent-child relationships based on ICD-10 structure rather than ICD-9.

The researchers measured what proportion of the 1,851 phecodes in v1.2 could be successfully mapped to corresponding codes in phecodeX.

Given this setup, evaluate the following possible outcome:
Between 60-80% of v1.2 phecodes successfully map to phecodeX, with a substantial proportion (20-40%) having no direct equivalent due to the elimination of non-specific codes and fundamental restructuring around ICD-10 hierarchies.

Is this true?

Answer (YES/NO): NO